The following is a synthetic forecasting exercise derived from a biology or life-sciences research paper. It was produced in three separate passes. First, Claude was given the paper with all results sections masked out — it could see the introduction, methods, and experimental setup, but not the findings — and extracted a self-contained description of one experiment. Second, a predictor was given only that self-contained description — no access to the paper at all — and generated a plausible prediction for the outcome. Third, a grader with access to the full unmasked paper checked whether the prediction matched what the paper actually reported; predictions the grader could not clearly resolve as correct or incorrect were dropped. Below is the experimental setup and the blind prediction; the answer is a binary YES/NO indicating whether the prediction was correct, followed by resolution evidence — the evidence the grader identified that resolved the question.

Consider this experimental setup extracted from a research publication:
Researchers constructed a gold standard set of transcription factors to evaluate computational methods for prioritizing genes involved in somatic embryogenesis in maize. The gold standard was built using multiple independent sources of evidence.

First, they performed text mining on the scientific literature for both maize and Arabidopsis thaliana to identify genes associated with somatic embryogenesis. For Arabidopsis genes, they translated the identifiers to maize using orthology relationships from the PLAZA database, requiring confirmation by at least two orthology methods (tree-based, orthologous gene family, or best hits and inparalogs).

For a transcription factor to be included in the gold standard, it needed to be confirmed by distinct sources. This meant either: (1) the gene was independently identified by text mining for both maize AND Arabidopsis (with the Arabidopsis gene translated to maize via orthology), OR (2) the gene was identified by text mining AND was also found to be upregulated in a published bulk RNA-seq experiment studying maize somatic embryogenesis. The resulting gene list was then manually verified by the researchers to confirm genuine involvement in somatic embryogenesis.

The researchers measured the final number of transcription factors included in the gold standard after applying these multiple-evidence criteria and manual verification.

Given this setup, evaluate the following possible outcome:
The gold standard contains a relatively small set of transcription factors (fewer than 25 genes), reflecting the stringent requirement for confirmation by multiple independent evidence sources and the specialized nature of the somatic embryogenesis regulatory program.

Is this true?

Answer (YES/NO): NO